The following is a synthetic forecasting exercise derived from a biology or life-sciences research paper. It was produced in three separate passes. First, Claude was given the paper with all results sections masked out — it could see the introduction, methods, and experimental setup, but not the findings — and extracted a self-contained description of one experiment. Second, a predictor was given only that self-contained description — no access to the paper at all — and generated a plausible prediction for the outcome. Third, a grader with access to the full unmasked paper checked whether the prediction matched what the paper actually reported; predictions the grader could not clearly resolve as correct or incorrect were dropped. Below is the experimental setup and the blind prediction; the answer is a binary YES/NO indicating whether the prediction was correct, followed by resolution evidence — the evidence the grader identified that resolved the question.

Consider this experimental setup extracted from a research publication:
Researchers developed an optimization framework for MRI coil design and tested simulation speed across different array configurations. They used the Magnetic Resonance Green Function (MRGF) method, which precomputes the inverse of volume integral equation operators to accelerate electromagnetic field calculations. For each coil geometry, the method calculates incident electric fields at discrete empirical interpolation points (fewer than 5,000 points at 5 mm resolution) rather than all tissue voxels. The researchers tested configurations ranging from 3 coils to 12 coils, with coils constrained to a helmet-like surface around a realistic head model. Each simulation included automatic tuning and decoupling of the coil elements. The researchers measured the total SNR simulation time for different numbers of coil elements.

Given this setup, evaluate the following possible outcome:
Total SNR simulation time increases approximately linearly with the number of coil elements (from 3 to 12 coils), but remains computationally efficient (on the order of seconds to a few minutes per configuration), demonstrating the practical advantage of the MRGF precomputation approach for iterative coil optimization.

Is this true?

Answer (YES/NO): NO